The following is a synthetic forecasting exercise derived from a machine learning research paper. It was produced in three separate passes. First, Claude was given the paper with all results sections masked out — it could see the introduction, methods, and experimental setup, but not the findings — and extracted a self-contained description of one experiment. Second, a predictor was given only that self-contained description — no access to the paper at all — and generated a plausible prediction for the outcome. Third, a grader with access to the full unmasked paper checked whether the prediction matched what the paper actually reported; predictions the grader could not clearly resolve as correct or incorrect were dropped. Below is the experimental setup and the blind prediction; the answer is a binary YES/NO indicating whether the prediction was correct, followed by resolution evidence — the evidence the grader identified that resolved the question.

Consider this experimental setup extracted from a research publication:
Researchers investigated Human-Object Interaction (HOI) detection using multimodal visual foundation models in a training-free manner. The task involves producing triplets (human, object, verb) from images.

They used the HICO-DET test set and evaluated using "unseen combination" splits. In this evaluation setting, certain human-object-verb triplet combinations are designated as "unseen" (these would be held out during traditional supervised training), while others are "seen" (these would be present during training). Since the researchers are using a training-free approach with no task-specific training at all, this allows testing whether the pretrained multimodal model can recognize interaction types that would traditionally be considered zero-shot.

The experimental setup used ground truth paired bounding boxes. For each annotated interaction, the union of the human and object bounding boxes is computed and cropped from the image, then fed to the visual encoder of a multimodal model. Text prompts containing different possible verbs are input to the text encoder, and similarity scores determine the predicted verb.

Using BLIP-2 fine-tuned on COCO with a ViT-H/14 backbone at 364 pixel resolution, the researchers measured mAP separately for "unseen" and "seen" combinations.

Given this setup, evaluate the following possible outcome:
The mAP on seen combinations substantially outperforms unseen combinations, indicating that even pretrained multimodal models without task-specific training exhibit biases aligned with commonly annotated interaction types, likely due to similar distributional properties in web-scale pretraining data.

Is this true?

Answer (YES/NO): NO